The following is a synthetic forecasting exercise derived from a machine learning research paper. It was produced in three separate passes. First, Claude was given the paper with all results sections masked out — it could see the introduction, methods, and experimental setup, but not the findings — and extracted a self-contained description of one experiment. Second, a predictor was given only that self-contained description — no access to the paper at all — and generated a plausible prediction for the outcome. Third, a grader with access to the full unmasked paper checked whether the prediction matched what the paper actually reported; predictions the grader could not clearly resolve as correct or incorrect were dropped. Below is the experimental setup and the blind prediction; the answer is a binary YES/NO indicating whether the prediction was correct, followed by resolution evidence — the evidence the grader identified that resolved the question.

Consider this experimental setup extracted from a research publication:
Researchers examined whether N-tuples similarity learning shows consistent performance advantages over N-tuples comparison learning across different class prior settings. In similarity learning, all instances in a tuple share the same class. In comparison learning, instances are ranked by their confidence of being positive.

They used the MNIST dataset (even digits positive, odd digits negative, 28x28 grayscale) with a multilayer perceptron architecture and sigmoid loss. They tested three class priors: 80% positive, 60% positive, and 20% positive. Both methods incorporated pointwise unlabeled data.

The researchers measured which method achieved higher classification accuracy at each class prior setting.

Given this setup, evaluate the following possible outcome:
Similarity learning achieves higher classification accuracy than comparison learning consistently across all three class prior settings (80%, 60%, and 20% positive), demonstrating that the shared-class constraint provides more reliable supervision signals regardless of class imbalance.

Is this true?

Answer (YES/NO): NO